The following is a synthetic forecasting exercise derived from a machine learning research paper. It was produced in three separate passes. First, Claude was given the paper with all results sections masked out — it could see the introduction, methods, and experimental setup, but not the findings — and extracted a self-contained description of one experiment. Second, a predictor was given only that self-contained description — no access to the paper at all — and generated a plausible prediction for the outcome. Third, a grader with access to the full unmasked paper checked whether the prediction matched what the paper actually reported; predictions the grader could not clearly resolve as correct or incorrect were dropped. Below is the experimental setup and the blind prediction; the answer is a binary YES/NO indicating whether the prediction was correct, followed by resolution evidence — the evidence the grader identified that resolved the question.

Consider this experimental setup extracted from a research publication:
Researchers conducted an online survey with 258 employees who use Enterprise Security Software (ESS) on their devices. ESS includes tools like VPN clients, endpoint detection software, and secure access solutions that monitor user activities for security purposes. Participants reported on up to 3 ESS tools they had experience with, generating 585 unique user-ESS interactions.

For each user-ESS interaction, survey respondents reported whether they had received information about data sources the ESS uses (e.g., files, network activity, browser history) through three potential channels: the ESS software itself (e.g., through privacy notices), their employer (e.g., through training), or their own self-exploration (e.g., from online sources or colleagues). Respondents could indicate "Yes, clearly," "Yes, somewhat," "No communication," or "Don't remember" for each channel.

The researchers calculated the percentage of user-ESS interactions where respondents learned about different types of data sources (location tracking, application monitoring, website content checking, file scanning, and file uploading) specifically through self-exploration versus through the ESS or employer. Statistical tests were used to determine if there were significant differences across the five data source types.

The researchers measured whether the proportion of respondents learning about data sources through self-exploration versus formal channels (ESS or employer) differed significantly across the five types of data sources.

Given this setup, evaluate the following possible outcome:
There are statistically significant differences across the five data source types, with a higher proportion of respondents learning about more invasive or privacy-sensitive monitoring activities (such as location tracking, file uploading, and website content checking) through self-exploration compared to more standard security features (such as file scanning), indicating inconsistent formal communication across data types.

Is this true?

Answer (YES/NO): NO